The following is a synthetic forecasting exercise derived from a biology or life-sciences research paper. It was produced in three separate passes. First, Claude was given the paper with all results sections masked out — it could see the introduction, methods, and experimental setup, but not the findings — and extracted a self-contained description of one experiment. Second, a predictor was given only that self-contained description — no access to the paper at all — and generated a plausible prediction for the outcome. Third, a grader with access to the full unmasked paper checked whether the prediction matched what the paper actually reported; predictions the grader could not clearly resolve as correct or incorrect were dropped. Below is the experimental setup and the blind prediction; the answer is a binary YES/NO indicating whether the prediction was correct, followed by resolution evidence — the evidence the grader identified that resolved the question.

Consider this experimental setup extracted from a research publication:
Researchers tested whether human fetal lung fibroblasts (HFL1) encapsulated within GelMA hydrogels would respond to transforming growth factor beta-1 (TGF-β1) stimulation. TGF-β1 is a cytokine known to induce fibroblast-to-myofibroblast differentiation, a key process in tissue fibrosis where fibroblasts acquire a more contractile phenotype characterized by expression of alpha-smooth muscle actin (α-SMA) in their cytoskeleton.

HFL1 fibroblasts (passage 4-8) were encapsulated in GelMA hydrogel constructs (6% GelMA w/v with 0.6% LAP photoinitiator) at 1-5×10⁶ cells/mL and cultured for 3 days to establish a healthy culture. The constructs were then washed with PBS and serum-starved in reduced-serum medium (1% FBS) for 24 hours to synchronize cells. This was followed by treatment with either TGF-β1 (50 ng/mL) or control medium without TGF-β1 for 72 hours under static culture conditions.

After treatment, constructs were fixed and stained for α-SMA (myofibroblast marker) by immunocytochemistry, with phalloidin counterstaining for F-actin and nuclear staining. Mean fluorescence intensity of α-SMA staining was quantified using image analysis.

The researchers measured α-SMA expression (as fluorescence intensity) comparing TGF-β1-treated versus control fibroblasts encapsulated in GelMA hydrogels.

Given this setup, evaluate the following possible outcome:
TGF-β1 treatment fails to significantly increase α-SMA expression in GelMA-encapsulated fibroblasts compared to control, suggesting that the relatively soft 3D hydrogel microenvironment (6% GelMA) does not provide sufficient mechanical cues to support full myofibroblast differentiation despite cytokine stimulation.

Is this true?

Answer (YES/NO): NO